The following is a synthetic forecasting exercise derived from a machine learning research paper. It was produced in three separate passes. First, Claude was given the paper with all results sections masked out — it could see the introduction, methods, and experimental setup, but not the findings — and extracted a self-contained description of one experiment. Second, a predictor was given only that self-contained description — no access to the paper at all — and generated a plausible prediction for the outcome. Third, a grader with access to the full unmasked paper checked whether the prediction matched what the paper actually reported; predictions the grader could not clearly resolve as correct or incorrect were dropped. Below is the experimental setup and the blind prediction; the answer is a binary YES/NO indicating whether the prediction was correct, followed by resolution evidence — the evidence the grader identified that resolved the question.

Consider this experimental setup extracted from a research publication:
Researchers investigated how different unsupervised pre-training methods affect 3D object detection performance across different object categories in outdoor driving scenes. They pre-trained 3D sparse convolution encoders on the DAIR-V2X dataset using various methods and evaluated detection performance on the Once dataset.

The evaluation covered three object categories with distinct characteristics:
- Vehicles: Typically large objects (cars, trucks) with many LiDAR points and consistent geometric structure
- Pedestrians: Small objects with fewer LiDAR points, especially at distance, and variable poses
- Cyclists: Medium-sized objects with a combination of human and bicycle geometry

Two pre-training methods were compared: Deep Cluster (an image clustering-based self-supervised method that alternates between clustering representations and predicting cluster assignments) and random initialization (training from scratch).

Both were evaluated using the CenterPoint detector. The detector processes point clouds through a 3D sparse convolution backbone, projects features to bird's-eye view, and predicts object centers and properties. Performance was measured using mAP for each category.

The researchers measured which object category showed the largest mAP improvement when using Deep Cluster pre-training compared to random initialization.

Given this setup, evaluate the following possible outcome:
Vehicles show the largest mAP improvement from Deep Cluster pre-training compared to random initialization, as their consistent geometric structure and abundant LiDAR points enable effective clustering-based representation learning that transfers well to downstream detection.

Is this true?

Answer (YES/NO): NO